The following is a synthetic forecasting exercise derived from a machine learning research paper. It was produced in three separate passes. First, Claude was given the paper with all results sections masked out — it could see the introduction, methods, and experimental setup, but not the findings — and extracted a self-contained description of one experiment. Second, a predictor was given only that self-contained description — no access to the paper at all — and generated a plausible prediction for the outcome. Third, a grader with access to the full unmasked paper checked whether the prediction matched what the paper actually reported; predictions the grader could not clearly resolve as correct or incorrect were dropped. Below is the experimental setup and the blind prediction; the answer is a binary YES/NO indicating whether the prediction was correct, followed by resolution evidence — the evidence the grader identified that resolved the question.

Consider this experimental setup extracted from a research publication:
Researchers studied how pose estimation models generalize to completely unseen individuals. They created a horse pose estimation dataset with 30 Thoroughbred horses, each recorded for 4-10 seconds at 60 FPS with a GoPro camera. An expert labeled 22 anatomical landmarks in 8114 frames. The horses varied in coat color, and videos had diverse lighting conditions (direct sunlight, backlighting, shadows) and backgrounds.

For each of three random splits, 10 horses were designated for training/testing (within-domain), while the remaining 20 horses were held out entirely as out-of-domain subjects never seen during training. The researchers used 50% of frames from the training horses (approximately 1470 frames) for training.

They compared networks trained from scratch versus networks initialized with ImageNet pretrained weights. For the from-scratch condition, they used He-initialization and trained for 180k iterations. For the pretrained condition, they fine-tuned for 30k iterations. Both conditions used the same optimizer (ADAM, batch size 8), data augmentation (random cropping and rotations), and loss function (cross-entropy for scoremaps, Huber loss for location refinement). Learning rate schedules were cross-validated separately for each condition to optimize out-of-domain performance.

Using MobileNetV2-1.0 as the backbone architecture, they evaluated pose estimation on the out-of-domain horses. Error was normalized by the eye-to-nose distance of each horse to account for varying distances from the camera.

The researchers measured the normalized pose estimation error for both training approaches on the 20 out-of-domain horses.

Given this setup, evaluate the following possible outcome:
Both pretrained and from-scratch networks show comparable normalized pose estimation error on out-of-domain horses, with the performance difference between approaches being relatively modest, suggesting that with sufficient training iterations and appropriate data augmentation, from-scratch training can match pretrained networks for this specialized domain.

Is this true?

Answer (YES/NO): YES